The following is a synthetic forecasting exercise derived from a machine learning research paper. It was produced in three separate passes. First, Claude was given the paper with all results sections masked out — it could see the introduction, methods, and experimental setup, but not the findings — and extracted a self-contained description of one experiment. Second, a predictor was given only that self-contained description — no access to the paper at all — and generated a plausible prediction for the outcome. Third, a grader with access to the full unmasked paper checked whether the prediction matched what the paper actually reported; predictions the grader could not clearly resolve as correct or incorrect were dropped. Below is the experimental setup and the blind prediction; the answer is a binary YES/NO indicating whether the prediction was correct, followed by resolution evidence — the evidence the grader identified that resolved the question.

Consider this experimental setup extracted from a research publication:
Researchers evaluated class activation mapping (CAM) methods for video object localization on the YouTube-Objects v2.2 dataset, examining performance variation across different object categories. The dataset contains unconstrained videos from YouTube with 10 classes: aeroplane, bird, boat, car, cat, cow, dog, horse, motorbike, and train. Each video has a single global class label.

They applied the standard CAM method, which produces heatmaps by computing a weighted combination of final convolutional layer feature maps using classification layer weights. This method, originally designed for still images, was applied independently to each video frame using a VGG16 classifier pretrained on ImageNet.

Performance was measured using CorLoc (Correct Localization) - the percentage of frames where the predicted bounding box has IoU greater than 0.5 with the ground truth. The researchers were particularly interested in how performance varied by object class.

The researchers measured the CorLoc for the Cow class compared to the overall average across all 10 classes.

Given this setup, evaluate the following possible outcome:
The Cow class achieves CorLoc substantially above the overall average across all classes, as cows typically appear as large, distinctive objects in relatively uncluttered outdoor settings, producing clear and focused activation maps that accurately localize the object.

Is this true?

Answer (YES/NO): YES